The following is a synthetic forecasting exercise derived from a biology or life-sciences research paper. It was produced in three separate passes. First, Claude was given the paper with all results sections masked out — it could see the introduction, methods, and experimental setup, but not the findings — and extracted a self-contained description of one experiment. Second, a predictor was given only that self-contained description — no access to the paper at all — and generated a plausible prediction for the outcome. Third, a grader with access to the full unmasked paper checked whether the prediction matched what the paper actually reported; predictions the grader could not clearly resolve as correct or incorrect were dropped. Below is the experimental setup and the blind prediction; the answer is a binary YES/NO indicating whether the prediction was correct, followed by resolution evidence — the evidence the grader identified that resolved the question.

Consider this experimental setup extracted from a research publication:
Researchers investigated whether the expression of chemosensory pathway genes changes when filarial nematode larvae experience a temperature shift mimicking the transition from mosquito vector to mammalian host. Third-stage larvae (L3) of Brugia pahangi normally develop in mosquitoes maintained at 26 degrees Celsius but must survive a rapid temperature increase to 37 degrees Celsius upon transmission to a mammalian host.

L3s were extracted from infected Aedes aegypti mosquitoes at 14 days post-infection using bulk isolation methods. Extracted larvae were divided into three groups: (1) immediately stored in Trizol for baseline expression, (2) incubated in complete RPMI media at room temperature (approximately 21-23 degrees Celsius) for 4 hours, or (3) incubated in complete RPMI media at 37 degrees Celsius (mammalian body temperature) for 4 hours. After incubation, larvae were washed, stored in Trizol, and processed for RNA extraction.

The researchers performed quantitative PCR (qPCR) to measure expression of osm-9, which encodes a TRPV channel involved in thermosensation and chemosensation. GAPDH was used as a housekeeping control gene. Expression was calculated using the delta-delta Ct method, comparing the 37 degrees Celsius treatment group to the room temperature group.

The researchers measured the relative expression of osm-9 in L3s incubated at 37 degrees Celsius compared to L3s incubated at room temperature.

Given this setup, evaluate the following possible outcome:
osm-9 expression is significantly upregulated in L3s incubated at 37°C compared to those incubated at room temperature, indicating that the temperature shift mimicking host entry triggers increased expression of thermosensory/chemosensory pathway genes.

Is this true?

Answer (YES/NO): NO